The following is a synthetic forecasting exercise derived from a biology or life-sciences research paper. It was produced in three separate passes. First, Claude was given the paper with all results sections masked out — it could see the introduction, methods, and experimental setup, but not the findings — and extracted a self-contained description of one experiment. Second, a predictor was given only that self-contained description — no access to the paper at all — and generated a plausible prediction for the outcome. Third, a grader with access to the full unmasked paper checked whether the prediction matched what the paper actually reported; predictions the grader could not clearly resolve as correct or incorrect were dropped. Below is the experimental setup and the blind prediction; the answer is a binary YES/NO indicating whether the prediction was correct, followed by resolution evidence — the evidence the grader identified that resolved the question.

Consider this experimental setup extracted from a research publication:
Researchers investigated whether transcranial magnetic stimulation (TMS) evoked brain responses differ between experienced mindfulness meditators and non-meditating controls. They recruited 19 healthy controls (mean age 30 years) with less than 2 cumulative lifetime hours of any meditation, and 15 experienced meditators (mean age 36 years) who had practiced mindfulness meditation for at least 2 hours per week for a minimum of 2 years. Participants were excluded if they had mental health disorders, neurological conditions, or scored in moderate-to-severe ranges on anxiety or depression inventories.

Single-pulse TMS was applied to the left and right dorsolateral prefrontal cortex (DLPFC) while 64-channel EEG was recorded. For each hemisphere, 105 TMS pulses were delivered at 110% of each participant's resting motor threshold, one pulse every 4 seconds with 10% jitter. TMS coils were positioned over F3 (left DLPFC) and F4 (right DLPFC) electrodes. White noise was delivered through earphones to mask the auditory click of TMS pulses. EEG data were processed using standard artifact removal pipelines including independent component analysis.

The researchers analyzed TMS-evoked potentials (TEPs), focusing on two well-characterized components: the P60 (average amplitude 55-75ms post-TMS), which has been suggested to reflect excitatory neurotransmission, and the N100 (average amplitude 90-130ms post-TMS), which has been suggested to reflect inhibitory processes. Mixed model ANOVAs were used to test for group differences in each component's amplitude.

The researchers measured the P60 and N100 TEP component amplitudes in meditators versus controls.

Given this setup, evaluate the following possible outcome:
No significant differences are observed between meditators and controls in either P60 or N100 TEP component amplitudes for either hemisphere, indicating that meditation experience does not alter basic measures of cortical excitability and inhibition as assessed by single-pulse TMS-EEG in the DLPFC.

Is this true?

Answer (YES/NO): YES